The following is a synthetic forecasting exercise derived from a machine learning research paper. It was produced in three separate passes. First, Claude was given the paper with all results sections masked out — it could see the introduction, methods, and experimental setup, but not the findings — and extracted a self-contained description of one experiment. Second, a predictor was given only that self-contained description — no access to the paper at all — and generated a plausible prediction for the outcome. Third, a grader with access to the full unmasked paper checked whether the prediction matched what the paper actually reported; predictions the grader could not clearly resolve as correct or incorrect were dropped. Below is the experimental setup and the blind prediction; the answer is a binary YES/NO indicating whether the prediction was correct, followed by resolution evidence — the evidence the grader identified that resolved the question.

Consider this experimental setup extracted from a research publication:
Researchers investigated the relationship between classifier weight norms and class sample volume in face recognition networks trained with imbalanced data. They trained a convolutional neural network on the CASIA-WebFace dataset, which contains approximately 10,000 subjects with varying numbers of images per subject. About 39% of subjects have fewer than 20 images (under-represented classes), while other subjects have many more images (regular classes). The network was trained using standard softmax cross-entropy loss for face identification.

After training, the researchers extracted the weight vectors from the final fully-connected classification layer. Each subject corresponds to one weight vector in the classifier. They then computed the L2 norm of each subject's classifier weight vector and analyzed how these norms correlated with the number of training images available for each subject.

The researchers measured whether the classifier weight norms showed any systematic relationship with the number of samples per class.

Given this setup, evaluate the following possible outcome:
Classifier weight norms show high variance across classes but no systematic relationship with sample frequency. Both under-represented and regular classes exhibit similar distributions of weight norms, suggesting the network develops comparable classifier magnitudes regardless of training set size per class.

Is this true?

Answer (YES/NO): NO